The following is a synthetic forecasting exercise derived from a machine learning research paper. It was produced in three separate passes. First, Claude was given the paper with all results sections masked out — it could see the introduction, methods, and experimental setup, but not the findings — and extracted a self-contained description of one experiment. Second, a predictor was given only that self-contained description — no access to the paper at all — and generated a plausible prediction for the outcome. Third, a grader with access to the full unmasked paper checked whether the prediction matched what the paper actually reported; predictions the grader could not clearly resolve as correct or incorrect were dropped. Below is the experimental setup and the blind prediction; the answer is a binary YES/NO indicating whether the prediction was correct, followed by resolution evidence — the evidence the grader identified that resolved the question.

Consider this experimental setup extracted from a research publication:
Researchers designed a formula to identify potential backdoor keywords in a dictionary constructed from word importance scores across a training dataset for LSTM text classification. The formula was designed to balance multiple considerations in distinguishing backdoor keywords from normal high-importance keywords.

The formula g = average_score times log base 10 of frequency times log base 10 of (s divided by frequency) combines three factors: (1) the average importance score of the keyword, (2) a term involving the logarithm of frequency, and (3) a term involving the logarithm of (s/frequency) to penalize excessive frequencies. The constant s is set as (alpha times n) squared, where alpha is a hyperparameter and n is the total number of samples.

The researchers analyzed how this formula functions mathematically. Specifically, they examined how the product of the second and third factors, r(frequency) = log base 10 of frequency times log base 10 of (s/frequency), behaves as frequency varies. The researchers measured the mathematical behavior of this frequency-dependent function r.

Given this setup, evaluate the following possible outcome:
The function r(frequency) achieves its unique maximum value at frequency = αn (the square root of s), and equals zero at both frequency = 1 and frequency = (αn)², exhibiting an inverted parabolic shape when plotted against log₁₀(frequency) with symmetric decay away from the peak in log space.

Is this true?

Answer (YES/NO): NO